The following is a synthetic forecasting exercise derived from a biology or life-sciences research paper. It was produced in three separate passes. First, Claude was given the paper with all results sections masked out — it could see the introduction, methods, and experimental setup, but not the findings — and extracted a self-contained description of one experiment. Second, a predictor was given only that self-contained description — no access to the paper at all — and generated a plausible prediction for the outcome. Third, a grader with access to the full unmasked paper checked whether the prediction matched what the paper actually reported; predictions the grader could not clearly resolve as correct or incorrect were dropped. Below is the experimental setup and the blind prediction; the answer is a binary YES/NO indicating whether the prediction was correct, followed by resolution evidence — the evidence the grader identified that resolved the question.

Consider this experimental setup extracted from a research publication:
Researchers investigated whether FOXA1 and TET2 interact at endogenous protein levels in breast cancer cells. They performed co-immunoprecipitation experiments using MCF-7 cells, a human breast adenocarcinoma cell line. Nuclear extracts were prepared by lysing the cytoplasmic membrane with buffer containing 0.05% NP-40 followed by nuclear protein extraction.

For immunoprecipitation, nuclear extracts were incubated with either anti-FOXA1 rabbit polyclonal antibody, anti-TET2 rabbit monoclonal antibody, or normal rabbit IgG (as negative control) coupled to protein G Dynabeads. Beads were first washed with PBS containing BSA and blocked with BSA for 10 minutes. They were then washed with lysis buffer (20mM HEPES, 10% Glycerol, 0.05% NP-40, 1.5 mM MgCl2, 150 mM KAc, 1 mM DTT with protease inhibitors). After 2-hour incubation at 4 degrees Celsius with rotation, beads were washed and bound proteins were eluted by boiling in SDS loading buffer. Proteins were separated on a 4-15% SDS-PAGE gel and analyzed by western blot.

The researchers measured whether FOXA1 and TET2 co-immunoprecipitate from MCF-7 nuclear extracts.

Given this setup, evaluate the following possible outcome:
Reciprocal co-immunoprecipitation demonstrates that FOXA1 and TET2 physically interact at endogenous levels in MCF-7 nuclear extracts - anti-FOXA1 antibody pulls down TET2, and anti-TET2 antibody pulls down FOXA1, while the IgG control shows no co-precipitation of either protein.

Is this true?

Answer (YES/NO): NO